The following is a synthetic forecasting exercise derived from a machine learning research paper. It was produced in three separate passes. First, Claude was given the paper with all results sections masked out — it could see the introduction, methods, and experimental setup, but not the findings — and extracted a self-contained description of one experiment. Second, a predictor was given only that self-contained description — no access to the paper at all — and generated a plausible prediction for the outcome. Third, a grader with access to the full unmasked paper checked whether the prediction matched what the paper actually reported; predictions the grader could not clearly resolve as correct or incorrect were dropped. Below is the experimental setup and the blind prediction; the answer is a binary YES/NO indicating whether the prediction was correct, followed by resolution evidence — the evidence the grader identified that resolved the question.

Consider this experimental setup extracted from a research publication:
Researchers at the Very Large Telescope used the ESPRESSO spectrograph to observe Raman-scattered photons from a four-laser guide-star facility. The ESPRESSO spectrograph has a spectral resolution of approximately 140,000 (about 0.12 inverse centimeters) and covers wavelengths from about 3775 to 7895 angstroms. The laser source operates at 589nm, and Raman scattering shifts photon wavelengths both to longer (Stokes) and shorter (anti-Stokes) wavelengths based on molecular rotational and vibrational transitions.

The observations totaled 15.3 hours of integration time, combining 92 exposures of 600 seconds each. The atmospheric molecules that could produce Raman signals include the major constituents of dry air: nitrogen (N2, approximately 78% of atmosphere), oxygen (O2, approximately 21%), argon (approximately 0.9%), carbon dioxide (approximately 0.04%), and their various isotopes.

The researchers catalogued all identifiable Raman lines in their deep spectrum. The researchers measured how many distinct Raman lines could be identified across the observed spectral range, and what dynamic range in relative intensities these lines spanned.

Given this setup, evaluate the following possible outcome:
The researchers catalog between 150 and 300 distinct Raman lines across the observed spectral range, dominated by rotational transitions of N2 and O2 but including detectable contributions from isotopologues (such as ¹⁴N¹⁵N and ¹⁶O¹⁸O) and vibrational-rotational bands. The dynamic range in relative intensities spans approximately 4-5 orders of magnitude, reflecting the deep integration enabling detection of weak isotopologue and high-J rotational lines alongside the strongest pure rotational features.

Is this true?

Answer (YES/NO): NO